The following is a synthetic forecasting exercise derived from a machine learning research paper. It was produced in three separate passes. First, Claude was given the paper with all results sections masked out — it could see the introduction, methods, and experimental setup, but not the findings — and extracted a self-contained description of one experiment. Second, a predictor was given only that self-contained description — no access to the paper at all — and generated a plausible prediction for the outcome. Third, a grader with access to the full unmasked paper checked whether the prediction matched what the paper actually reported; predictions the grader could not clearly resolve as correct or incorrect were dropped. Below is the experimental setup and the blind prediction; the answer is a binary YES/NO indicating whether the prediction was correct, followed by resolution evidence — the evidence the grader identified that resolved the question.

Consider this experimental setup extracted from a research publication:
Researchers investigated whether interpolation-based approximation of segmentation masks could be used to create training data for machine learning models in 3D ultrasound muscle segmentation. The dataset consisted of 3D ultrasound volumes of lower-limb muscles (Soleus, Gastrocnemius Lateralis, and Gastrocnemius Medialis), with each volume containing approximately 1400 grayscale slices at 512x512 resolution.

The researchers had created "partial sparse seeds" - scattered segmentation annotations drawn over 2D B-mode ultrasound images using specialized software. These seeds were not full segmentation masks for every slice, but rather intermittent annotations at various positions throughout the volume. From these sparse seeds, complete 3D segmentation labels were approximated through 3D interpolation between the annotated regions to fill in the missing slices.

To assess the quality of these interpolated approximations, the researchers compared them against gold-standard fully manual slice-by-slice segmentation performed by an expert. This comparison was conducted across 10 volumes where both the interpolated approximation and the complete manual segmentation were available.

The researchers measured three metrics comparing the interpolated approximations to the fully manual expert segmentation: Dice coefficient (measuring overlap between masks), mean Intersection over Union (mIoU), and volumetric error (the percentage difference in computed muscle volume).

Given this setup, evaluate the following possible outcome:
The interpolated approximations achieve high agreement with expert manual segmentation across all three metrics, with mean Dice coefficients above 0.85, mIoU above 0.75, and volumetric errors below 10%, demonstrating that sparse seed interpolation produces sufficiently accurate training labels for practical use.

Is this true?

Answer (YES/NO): NO